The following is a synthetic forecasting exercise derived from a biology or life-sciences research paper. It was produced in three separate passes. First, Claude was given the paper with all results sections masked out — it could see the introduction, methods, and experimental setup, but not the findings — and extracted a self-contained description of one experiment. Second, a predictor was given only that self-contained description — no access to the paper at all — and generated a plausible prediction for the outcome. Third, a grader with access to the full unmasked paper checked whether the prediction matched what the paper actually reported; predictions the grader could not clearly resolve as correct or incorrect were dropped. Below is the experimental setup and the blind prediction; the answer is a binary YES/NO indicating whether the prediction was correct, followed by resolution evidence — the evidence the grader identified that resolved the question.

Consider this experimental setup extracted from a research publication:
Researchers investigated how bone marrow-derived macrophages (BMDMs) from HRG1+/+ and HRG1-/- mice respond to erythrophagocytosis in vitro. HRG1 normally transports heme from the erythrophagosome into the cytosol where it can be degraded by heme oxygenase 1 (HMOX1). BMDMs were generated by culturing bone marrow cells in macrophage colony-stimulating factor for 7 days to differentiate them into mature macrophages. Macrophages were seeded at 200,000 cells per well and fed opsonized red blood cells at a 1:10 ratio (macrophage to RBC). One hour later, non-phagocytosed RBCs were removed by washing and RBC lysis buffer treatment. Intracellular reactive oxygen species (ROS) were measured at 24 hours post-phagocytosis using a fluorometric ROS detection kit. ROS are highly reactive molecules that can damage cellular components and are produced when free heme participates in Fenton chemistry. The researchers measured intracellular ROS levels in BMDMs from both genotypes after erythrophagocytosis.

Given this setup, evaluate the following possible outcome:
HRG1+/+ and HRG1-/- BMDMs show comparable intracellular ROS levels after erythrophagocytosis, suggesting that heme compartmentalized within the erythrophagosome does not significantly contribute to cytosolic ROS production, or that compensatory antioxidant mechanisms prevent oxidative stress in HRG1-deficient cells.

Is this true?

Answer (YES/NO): NO